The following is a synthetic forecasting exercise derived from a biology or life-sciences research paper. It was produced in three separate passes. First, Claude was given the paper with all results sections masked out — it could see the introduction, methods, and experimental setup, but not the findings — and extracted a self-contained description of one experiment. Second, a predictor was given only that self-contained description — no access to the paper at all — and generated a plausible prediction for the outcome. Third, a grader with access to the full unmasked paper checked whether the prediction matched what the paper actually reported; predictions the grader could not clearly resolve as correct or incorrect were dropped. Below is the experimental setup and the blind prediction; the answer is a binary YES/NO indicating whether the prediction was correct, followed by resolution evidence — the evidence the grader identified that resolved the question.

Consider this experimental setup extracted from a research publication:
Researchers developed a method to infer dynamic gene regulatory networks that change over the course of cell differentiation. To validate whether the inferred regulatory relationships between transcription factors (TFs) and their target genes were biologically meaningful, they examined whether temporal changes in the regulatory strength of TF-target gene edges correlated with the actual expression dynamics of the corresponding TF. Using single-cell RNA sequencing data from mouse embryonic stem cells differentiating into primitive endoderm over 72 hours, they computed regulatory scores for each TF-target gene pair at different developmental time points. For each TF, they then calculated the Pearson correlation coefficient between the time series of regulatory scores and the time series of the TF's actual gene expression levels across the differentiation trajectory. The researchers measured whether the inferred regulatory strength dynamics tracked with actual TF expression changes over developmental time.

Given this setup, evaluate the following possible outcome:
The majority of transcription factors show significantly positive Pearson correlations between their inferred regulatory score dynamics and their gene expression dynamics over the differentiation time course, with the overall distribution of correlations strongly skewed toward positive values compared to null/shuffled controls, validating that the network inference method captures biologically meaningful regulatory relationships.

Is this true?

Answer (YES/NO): NO